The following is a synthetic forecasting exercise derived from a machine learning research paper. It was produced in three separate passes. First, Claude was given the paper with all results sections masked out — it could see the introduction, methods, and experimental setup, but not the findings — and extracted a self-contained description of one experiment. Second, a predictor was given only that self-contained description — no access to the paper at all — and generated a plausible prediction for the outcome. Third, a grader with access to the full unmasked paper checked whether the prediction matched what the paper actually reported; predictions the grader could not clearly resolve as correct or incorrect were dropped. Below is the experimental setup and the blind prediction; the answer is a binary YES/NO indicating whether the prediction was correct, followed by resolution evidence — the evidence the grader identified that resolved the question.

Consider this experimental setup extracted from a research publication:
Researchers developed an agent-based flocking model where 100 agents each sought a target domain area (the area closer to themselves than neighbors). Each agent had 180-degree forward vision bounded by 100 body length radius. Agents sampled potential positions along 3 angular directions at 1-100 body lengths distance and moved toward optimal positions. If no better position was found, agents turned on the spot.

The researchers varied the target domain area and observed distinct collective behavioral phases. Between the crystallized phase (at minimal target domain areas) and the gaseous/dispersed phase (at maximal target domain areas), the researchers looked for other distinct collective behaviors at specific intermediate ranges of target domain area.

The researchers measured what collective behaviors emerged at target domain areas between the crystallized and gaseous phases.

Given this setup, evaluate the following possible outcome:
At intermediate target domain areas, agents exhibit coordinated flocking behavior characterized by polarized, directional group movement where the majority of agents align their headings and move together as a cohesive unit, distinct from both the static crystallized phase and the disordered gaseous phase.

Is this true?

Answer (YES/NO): NO